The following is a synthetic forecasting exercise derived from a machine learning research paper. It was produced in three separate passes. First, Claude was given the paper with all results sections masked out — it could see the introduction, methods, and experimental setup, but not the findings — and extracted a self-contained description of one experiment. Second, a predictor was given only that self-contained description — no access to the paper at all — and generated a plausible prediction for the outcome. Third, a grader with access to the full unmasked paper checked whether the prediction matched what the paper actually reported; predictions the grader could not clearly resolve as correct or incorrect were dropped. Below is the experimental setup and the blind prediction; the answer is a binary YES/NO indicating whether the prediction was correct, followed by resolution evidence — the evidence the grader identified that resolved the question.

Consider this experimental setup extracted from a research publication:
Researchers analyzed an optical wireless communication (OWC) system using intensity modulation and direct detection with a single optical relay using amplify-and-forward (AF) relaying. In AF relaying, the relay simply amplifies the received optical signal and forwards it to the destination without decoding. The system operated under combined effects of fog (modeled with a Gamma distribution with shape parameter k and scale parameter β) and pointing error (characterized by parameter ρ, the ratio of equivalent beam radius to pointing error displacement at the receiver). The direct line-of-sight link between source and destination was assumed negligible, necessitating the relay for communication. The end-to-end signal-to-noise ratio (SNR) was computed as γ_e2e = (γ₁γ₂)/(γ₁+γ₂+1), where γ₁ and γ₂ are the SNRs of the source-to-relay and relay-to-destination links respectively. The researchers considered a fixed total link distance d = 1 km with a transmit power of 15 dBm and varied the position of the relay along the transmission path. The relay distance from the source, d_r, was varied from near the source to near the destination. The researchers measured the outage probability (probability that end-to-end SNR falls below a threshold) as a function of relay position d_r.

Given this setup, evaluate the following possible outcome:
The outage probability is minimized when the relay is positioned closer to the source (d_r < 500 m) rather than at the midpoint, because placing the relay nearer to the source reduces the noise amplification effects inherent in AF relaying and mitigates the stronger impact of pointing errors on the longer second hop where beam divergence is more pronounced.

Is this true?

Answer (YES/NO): NO